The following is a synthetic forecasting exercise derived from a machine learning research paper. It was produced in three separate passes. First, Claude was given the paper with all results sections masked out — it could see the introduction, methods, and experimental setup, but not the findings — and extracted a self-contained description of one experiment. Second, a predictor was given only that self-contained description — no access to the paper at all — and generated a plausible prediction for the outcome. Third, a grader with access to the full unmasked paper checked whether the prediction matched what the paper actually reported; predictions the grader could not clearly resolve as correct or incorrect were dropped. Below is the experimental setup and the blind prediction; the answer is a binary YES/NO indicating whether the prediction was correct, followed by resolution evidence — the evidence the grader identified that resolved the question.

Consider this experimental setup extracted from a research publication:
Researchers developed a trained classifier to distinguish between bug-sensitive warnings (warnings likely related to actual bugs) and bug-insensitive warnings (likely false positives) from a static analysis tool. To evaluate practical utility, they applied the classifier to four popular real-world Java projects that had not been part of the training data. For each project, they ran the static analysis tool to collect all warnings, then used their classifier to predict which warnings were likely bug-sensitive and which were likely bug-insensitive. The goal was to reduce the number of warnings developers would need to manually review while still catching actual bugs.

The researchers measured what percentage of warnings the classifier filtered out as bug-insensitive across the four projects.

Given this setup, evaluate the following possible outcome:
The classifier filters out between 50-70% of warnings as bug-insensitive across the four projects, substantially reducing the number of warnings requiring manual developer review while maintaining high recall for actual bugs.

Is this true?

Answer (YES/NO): NO